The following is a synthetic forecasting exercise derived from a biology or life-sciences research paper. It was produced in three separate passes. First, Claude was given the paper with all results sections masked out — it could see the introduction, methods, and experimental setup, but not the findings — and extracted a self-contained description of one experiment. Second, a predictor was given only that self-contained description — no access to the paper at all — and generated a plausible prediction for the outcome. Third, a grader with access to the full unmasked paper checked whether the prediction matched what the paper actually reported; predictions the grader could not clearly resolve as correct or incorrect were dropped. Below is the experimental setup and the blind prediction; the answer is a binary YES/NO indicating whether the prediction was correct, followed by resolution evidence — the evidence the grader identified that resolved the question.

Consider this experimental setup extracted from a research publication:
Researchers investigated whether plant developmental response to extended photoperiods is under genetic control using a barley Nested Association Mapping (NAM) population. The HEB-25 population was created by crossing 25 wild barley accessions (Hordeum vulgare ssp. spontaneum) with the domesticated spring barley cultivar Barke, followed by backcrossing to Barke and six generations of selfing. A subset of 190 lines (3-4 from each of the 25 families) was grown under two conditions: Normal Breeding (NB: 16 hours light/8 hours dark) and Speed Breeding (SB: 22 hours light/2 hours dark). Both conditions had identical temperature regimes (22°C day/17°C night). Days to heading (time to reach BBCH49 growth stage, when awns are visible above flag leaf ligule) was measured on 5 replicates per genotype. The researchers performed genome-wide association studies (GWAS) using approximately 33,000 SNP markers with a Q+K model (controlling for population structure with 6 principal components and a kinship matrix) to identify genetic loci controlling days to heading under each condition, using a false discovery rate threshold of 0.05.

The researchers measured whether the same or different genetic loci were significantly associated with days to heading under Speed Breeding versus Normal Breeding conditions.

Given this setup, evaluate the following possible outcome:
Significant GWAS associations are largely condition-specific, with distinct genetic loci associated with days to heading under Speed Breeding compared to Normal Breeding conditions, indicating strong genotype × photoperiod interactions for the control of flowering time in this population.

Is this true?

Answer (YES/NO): NO